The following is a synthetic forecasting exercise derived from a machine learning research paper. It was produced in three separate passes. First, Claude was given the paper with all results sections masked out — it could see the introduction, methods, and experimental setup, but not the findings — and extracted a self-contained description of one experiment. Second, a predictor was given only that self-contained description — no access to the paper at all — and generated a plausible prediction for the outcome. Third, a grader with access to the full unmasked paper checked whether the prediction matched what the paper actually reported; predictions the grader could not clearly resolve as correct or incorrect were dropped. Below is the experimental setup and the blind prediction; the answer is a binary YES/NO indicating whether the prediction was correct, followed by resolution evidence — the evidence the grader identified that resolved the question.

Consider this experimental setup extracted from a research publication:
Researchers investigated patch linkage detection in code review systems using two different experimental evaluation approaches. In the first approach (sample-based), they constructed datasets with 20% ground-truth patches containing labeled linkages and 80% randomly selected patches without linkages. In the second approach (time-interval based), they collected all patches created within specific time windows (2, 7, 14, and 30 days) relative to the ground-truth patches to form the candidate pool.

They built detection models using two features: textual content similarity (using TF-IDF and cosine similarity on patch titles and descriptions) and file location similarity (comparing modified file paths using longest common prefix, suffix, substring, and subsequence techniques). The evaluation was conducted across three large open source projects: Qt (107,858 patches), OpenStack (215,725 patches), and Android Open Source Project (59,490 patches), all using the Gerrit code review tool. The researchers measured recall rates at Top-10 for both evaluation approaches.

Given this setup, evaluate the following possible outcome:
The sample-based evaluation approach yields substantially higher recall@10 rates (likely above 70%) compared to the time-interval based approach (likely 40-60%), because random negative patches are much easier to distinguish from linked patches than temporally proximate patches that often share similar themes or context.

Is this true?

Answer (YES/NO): NO